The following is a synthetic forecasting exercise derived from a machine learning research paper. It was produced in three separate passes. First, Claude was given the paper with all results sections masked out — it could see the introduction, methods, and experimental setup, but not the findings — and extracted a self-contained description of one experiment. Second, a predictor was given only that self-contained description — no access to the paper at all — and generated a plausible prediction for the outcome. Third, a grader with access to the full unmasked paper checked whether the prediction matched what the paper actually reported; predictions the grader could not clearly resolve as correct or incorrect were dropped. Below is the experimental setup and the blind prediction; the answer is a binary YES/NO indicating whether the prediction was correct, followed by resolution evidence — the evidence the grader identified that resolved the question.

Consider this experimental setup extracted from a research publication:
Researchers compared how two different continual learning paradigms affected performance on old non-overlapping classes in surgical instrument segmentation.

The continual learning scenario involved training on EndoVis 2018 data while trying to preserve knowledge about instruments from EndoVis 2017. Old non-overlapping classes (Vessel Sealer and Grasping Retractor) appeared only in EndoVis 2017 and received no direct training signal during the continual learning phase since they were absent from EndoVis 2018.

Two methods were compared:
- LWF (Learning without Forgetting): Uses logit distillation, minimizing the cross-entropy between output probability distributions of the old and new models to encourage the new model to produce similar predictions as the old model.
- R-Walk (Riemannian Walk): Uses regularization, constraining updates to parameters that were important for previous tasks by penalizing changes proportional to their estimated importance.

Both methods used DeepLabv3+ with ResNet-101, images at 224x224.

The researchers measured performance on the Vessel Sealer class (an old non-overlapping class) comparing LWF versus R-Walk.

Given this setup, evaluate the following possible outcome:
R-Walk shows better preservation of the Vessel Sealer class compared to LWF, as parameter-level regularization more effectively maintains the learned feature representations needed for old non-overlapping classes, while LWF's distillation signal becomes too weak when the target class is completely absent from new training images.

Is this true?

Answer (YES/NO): NO